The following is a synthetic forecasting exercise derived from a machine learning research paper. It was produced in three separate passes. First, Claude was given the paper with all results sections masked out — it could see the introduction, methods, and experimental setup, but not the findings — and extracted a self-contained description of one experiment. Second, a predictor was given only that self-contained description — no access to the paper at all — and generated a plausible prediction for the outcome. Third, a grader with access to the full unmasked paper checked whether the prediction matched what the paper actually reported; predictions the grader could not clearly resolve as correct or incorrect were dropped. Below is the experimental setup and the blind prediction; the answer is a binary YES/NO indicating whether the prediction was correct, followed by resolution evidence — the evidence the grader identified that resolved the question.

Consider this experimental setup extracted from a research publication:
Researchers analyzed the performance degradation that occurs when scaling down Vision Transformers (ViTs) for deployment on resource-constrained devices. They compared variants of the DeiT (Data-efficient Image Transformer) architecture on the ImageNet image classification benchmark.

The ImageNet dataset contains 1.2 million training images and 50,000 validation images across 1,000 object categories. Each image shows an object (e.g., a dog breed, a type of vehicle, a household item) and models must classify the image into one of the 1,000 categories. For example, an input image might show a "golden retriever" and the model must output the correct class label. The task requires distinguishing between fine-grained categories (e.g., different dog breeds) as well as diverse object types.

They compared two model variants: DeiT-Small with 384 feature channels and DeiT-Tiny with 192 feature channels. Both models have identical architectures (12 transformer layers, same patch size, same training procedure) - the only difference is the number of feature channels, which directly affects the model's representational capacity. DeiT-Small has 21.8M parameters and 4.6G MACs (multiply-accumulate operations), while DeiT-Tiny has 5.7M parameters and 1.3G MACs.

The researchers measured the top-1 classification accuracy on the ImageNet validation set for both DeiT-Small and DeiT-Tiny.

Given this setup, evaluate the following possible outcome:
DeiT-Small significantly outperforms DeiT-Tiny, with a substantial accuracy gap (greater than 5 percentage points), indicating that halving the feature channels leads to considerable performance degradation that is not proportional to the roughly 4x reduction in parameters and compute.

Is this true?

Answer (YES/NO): YES